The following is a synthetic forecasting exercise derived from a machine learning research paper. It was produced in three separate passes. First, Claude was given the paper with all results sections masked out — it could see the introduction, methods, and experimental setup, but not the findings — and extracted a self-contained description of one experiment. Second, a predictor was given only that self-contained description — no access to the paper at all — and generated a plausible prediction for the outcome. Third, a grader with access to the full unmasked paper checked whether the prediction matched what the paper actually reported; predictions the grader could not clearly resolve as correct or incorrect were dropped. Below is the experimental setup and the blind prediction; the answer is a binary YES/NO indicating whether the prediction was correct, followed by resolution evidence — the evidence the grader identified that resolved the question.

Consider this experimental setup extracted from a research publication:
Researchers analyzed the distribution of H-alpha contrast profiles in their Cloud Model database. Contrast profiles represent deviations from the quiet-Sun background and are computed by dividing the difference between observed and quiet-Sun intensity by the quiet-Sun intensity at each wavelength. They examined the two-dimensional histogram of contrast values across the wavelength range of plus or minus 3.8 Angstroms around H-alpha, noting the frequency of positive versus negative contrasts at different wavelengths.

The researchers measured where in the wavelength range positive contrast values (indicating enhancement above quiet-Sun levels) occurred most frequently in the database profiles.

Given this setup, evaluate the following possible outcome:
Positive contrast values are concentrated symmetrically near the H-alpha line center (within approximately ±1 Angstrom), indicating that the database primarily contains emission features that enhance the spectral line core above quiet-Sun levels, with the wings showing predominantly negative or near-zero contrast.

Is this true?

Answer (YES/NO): NO